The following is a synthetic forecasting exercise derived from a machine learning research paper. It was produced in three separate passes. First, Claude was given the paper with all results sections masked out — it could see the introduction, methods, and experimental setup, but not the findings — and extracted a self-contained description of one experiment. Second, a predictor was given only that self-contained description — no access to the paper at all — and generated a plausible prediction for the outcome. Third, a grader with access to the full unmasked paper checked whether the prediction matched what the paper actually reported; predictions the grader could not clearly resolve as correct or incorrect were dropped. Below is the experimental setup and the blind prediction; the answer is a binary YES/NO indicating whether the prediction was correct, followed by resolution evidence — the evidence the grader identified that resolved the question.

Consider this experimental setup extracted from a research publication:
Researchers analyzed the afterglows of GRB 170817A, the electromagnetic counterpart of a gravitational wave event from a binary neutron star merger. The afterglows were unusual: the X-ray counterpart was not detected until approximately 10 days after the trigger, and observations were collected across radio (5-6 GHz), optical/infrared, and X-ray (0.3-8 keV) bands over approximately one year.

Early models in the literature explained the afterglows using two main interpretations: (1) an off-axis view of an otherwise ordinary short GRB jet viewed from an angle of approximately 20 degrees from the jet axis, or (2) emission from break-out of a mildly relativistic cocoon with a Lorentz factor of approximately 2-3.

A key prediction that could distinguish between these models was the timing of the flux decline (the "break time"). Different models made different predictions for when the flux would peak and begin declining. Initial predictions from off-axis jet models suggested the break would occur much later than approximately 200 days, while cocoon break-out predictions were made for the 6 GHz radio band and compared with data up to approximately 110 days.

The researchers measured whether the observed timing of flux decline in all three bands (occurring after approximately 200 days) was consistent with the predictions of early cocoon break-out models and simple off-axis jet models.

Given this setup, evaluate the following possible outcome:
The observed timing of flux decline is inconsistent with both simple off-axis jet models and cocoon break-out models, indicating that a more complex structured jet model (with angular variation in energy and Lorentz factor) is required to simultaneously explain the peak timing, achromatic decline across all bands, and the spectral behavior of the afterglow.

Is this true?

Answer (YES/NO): YES